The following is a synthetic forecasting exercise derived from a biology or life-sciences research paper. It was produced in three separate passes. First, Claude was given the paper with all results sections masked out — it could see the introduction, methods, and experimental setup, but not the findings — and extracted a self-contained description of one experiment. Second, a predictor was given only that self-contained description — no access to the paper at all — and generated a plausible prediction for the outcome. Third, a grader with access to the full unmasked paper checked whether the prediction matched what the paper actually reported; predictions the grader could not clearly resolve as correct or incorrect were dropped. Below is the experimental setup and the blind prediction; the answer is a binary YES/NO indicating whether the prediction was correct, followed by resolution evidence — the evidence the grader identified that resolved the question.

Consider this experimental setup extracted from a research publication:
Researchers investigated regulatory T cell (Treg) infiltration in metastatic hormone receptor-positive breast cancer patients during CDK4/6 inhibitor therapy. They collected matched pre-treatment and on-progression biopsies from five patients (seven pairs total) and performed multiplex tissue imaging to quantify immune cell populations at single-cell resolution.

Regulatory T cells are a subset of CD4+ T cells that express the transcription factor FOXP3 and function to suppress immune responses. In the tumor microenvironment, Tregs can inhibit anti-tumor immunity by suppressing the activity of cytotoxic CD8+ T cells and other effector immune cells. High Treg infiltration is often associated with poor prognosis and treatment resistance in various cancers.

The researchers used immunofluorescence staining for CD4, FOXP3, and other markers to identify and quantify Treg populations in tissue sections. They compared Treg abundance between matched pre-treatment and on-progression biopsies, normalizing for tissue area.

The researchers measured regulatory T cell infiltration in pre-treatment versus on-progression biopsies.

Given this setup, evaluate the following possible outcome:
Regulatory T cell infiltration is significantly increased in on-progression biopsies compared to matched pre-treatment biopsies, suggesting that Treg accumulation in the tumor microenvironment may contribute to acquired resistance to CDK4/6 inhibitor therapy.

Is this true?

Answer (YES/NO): NO